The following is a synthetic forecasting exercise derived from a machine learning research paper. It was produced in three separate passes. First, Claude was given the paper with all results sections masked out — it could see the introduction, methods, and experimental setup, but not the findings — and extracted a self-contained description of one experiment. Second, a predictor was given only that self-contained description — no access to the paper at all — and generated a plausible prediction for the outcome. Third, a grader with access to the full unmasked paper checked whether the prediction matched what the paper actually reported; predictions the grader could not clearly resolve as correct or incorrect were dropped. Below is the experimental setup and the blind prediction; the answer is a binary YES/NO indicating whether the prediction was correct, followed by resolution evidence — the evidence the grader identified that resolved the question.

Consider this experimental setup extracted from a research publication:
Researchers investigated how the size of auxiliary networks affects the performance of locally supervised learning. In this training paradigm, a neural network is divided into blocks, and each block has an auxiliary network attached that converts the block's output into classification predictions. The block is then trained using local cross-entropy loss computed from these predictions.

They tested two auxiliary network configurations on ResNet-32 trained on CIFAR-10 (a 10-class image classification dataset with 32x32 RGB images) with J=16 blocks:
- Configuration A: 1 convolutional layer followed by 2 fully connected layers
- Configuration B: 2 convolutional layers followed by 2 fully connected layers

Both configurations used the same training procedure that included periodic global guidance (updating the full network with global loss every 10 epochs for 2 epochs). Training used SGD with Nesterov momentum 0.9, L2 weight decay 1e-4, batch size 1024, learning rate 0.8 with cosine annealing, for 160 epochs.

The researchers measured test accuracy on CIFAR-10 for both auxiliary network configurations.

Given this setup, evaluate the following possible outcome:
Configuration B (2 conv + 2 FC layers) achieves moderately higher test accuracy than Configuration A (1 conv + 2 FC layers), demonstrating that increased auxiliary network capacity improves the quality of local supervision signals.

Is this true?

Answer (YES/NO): YES